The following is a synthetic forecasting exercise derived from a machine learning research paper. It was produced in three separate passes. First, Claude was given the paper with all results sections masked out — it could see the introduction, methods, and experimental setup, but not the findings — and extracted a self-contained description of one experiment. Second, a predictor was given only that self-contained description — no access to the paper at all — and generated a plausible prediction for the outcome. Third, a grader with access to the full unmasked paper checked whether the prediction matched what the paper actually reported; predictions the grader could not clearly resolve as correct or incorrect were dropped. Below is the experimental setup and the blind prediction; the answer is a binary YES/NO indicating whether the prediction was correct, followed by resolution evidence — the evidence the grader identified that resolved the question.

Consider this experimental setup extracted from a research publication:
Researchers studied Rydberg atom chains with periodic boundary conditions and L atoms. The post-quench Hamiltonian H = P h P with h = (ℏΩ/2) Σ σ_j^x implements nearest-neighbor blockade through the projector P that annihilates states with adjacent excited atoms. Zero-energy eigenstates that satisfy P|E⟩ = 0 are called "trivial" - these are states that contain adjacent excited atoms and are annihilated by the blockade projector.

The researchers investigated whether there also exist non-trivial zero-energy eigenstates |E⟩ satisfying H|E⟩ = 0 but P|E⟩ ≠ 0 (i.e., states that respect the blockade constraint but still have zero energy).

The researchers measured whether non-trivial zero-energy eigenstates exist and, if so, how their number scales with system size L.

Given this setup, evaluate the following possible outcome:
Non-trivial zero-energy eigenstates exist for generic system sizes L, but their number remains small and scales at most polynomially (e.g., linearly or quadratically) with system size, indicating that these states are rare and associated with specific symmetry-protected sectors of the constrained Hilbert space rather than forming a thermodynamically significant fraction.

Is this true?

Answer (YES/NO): NO